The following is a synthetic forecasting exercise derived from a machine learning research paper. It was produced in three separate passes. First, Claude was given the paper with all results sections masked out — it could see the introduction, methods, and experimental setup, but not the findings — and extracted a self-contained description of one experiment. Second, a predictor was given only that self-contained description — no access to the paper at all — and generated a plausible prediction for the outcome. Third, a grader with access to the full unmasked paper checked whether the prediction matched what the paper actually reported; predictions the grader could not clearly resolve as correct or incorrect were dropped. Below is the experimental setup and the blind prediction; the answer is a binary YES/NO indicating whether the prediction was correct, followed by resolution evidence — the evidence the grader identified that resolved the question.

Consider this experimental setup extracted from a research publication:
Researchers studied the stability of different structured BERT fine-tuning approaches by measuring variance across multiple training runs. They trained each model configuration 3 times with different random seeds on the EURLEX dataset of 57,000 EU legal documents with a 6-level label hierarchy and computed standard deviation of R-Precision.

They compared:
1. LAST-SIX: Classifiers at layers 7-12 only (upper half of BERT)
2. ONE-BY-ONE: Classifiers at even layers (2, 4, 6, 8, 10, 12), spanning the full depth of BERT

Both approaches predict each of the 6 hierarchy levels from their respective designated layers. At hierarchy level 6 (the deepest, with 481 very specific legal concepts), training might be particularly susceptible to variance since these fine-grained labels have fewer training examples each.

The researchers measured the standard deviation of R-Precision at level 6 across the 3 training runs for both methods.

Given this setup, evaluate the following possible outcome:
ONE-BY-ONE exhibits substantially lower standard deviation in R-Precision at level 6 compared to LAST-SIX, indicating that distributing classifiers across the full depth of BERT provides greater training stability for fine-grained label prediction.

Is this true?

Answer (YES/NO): YES